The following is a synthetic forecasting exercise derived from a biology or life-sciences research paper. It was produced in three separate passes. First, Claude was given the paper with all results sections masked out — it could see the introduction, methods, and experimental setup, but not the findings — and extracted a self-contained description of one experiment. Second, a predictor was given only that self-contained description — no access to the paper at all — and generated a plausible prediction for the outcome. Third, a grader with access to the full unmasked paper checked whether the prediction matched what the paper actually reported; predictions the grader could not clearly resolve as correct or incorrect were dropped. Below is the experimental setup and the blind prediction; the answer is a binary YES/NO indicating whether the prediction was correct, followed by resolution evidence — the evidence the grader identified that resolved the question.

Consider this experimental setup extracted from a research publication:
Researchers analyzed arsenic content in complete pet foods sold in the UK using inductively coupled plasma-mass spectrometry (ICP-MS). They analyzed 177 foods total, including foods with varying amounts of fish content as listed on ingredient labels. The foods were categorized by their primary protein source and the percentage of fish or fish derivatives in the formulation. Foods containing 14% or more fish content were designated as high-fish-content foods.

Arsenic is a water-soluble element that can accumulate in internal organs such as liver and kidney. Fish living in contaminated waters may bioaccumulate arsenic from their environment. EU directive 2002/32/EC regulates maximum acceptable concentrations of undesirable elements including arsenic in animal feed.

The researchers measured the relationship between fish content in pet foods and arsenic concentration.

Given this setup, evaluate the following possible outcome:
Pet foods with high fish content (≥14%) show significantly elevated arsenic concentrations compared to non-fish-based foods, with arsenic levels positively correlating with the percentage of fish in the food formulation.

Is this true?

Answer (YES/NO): YES